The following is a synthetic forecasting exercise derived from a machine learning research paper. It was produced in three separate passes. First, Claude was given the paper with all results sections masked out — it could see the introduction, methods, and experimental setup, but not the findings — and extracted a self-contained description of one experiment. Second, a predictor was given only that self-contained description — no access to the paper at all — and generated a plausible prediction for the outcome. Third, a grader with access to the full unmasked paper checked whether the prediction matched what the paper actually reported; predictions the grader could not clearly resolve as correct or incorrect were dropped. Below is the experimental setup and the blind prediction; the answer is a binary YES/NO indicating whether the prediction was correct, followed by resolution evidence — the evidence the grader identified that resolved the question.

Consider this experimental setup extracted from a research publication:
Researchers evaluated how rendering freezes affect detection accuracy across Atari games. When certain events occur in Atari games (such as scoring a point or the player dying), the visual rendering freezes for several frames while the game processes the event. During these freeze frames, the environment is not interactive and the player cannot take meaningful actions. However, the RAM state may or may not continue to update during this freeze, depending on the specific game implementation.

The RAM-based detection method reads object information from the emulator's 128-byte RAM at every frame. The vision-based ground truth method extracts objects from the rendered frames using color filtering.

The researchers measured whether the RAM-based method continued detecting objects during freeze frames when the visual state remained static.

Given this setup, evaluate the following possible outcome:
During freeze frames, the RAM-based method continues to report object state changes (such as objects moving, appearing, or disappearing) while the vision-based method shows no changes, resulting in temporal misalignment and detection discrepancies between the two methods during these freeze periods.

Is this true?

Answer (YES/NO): NO